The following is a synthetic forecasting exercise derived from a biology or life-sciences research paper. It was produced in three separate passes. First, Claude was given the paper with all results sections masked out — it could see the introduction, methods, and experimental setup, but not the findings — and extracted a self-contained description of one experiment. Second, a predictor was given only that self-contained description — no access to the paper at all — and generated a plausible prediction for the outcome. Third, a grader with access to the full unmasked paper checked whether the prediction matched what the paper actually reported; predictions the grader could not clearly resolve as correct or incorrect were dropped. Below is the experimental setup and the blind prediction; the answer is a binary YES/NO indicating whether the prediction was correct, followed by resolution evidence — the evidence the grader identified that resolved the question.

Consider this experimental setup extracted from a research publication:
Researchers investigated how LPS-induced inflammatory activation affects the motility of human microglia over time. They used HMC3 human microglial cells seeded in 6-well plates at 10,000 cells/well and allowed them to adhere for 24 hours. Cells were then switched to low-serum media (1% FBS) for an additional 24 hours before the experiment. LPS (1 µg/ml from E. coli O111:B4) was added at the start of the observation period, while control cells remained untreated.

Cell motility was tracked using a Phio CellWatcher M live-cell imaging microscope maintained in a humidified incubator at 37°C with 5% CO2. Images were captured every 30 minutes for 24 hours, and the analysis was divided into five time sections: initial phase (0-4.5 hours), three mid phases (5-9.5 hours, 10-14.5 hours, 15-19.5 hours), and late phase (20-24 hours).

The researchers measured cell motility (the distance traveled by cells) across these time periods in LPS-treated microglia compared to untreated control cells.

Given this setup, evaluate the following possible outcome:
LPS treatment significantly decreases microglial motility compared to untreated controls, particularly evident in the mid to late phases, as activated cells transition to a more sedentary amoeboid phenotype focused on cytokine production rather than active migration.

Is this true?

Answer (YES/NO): NO